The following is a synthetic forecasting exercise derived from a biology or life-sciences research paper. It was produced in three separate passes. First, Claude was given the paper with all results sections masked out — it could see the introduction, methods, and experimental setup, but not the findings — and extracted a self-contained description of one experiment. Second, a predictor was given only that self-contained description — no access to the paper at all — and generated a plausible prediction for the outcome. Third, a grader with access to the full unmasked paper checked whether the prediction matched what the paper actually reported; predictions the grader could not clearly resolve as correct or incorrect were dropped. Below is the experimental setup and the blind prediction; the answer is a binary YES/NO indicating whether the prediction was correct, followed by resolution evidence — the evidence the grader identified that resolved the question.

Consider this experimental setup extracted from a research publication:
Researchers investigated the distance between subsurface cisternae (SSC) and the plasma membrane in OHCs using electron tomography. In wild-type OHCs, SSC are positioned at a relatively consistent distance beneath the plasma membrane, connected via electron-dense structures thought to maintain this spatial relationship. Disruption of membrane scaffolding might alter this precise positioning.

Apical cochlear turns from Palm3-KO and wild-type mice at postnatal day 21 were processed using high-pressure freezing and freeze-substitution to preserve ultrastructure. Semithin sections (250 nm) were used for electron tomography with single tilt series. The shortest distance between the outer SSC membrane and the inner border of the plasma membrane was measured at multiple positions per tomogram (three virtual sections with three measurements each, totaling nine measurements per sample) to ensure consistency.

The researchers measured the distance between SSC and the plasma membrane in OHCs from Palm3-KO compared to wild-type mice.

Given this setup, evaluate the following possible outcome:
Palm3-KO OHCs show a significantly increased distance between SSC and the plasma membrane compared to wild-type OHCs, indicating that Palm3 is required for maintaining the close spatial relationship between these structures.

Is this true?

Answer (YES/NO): YES